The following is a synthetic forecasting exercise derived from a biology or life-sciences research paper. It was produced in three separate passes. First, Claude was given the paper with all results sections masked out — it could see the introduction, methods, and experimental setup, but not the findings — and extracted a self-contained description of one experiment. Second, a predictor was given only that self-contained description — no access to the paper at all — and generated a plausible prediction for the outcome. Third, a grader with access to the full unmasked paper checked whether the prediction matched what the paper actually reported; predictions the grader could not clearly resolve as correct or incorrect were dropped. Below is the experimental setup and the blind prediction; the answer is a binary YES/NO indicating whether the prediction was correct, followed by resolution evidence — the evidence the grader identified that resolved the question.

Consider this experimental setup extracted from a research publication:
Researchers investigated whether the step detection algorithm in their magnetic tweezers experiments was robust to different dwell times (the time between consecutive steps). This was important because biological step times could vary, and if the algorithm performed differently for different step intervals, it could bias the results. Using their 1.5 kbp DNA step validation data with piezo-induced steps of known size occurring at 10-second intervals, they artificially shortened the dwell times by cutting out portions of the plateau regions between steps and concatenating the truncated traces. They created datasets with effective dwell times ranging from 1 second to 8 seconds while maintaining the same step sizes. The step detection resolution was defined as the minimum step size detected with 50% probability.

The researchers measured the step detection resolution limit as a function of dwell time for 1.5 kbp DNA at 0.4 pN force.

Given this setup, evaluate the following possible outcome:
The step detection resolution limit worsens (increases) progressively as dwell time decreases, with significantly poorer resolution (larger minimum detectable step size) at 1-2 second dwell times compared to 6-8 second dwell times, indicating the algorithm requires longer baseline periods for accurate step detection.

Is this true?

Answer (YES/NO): NO